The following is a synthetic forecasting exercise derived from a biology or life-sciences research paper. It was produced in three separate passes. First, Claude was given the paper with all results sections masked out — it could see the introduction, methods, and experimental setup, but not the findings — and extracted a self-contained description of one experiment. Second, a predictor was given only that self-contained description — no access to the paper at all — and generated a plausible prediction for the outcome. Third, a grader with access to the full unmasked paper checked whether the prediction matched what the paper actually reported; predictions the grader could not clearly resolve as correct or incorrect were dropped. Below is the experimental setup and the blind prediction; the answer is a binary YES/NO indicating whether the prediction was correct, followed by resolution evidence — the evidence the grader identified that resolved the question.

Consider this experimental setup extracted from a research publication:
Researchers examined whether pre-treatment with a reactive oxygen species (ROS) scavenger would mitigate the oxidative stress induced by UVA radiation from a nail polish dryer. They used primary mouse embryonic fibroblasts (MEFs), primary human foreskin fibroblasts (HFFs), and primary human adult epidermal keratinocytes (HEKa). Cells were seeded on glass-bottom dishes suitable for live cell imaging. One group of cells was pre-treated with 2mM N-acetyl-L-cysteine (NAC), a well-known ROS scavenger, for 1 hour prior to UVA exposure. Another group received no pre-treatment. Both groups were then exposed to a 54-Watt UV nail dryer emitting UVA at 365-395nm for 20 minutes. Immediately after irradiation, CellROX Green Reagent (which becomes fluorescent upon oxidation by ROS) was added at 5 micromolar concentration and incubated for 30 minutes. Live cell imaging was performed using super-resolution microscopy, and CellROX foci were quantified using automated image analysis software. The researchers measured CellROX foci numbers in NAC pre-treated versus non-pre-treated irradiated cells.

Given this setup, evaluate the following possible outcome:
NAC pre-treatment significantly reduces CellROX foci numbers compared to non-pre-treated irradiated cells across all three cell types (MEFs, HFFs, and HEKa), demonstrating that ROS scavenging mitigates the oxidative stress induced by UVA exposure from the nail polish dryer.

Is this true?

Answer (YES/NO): NO